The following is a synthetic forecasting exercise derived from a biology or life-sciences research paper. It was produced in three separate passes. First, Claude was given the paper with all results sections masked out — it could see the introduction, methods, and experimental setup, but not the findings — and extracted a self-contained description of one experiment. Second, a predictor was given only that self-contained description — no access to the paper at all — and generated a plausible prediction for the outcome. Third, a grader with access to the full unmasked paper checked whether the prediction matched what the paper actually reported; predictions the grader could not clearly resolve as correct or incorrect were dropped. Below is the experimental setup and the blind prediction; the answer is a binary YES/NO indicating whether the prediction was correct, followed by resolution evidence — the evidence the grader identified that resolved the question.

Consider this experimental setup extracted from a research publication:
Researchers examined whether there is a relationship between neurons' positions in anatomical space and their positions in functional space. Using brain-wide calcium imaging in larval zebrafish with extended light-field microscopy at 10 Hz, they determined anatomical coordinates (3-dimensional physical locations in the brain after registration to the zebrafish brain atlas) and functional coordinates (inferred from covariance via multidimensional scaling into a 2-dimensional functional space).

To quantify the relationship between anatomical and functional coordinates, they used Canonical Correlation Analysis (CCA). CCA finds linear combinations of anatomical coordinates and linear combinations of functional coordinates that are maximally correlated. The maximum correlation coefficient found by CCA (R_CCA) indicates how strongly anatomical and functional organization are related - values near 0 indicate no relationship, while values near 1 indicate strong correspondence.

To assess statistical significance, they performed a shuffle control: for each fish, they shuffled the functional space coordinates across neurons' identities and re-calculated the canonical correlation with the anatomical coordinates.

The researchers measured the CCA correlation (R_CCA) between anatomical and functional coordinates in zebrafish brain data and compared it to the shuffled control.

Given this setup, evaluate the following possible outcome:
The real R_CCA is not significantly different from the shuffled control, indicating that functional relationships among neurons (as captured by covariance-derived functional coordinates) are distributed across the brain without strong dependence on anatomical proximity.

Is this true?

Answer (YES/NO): NO